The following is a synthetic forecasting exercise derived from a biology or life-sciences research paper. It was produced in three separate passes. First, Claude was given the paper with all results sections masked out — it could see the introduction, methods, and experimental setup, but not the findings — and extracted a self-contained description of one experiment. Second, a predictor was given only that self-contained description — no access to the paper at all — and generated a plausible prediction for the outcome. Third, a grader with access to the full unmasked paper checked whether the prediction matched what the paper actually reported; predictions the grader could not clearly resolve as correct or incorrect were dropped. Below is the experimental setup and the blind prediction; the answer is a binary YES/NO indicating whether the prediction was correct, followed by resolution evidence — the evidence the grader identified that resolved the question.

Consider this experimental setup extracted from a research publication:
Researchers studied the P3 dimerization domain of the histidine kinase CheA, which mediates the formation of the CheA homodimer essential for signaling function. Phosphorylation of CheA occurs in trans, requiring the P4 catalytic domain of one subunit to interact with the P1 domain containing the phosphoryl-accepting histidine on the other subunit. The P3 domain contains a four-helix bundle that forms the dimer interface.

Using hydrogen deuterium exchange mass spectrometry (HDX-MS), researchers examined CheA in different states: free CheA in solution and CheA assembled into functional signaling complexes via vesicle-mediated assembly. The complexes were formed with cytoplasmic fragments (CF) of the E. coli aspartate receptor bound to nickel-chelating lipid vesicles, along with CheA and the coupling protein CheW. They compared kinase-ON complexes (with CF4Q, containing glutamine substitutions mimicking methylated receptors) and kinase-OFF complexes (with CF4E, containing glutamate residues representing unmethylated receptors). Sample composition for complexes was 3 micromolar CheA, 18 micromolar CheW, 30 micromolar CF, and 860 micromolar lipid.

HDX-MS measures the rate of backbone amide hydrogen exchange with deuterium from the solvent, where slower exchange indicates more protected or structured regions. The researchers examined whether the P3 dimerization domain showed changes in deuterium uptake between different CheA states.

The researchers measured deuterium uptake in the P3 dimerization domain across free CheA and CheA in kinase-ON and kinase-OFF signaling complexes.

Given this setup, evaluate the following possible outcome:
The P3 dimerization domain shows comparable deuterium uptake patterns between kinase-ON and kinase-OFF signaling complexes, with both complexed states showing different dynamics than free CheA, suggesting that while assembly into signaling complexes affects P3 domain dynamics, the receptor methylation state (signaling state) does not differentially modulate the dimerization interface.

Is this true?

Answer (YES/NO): NO